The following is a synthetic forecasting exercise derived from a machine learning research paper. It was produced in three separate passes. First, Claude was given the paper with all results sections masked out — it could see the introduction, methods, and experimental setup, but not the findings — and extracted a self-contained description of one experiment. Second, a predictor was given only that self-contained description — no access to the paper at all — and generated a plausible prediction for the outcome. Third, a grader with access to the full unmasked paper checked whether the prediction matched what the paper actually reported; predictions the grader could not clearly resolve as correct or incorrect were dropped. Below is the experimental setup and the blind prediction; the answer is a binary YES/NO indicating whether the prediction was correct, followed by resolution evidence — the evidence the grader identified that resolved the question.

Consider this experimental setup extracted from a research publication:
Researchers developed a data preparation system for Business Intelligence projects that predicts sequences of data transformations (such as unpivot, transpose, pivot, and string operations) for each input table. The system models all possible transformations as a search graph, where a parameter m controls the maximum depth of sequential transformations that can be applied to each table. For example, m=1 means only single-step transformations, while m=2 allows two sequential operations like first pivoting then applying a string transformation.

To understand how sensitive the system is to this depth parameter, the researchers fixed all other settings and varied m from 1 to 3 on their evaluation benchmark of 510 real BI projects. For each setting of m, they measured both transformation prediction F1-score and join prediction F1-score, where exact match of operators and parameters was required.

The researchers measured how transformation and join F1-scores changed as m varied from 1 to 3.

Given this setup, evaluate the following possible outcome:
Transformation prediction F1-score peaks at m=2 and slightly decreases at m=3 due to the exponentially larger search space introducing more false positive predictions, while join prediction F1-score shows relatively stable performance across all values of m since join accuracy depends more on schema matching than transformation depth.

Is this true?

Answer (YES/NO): NO